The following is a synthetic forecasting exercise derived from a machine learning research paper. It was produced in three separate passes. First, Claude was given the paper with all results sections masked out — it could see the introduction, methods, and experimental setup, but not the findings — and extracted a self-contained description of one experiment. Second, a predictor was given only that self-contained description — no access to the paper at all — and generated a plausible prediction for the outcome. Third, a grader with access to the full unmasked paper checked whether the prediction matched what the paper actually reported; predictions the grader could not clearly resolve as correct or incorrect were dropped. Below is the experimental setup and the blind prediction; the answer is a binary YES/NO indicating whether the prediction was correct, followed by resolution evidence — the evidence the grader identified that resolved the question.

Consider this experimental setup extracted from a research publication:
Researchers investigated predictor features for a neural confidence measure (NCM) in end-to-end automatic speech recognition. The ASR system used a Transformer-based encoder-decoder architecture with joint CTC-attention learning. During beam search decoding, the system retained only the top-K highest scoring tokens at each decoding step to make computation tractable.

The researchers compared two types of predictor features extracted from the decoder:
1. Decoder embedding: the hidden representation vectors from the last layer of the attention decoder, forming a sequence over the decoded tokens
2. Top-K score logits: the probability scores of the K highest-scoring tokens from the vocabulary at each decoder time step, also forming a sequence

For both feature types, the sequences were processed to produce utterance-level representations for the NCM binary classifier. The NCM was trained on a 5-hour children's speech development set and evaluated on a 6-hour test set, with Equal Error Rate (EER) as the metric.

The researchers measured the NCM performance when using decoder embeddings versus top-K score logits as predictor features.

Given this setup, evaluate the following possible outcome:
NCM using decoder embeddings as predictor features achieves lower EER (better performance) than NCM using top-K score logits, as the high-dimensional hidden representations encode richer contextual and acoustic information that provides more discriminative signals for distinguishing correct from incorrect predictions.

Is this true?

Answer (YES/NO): NO